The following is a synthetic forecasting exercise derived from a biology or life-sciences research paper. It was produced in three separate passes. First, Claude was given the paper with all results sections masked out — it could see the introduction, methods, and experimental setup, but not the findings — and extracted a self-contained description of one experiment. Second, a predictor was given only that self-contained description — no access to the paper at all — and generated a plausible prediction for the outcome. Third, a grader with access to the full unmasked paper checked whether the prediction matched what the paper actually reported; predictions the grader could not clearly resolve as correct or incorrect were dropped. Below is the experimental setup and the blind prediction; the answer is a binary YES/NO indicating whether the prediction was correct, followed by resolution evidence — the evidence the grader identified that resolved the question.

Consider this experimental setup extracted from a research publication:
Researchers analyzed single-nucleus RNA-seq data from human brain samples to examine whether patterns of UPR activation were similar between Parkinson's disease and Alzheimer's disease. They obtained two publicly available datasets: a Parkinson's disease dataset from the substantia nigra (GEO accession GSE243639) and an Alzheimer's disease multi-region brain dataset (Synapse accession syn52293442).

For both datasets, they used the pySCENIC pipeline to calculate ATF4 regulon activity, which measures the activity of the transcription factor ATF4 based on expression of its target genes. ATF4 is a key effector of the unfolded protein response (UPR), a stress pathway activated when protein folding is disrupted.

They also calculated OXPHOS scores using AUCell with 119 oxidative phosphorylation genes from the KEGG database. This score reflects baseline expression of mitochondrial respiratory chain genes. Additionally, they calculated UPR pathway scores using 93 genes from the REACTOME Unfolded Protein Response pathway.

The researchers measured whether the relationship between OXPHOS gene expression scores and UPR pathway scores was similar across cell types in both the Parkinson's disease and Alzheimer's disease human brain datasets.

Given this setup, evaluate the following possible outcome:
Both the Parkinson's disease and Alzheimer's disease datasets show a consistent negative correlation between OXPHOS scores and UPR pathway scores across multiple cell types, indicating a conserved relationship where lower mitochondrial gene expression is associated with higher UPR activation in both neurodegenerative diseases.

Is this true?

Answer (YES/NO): NO